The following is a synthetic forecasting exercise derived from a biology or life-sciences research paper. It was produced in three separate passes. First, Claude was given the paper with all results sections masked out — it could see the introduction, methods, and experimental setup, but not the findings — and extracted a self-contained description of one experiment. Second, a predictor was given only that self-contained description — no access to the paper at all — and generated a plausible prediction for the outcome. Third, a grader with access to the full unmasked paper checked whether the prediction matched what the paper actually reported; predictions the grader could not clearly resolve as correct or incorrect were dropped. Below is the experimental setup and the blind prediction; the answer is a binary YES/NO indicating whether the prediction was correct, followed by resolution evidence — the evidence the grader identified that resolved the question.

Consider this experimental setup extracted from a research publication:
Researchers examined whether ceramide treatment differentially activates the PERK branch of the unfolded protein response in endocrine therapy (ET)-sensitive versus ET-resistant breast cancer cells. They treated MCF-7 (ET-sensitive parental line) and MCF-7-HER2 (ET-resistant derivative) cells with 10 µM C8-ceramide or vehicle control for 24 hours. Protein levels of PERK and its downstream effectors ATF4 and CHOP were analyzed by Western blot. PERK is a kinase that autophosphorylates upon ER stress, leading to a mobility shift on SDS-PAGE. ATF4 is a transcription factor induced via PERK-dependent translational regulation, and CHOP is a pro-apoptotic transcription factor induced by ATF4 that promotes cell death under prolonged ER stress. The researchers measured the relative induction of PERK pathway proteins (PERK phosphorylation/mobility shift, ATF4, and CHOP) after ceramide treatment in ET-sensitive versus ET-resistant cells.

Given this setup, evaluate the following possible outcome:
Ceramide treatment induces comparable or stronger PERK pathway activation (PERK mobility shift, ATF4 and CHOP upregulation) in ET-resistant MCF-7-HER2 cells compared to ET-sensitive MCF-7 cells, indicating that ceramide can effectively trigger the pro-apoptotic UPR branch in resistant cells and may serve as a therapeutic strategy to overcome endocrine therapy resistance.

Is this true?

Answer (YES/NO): YES